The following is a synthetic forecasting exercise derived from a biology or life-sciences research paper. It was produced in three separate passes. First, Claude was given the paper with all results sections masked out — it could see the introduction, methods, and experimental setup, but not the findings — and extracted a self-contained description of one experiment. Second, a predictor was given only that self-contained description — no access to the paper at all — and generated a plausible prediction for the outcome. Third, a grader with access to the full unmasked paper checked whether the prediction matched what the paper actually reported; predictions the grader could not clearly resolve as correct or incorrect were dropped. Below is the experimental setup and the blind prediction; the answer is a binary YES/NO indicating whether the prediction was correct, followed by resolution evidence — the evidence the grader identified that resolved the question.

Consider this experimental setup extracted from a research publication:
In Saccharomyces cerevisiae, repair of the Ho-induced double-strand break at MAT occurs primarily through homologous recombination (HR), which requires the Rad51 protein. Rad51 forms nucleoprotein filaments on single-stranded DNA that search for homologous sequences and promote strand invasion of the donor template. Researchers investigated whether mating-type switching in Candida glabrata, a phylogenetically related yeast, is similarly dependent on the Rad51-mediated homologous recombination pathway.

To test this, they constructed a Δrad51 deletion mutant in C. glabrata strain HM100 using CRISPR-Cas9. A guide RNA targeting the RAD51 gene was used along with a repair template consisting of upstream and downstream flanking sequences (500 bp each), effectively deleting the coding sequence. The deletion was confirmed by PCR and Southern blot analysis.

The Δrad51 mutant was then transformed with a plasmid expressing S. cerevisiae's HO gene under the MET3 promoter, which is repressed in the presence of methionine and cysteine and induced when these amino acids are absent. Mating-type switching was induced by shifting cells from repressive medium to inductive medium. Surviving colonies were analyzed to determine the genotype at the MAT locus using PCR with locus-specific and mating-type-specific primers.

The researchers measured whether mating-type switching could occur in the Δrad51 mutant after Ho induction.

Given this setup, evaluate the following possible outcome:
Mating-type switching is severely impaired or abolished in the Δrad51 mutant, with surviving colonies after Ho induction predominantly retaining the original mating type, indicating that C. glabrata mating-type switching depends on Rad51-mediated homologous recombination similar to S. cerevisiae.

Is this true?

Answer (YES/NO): YES